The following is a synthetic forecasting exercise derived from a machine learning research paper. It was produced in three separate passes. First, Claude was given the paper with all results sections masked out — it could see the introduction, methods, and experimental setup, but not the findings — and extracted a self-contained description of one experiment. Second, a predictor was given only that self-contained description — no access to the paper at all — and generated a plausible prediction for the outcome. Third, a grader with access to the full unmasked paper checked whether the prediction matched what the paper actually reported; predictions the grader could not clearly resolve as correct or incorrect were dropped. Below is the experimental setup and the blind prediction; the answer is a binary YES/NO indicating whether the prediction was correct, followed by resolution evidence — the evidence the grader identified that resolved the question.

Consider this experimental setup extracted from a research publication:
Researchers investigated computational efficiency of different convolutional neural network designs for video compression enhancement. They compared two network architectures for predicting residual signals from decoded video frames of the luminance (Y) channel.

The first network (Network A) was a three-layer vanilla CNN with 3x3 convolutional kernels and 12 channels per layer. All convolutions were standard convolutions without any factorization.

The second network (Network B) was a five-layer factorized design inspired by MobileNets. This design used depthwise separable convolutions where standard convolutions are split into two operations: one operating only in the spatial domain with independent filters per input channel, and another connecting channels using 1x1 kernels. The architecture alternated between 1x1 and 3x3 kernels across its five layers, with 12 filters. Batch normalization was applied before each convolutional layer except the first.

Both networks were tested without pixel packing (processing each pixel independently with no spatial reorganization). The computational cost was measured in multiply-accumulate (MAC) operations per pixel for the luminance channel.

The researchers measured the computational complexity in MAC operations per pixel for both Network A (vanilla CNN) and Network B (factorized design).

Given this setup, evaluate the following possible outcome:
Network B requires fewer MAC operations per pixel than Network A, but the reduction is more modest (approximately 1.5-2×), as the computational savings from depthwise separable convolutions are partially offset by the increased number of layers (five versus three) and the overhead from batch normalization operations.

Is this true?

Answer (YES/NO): NO